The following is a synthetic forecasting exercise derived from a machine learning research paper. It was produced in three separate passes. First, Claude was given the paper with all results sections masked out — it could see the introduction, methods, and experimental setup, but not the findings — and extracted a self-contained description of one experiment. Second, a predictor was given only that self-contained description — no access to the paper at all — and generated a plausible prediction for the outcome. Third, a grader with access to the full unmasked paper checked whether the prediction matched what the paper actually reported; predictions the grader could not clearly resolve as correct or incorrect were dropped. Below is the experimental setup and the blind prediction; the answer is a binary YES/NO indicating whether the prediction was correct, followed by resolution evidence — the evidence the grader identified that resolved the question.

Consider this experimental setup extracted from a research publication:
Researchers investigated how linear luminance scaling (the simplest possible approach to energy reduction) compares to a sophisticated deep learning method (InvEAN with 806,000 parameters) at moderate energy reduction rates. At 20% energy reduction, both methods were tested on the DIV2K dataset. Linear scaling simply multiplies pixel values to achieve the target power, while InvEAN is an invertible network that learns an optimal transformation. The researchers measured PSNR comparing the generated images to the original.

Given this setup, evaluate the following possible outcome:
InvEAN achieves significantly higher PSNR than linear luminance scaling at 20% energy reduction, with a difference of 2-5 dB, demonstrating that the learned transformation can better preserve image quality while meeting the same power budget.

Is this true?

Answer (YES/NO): NO